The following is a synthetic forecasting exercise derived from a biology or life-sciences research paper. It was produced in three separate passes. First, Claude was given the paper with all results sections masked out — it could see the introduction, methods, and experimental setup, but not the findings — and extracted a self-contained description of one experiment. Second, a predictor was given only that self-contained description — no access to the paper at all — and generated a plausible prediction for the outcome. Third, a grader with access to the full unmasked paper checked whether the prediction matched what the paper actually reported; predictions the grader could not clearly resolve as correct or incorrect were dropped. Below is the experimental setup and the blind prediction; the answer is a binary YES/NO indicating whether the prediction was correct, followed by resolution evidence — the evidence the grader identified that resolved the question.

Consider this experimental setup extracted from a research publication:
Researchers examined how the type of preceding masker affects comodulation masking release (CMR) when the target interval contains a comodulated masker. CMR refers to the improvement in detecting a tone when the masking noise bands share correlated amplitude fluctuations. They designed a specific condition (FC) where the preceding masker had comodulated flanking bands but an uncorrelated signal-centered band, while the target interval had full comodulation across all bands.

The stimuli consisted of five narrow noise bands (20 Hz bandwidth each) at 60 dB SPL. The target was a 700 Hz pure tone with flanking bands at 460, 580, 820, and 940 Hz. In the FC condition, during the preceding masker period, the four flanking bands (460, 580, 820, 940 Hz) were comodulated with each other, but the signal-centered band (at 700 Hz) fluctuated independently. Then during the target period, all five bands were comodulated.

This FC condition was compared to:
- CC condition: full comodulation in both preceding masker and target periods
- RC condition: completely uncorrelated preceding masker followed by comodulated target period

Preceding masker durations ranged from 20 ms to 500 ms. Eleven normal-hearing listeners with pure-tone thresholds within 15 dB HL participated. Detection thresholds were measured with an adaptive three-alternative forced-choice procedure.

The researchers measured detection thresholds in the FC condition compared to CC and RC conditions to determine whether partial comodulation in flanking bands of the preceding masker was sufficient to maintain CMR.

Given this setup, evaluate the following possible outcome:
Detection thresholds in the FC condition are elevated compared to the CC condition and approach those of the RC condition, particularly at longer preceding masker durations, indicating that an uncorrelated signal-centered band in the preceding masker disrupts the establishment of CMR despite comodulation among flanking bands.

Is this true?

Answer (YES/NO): NO